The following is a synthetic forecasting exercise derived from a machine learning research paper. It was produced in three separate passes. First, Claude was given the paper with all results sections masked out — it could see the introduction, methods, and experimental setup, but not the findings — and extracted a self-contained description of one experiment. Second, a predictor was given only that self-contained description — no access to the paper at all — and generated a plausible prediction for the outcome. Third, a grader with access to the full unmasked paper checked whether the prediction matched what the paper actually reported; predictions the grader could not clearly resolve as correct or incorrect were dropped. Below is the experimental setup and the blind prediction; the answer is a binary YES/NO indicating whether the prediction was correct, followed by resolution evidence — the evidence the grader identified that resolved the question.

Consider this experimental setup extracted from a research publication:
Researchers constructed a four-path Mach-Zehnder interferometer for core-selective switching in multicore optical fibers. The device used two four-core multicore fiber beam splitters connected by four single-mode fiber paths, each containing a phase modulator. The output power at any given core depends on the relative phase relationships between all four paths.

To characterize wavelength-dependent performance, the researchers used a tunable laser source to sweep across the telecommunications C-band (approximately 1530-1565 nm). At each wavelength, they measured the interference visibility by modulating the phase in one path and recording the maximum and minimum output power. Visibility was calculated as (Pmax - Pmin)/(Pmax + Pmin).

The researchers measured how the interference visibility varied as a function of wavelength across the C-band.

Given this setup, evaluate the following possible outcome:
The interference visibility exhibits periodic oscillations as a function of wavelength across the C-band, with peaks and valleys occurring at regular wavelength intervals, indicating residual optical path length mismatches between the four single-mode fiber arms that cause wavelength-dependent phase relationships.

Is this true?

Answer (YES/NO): NO